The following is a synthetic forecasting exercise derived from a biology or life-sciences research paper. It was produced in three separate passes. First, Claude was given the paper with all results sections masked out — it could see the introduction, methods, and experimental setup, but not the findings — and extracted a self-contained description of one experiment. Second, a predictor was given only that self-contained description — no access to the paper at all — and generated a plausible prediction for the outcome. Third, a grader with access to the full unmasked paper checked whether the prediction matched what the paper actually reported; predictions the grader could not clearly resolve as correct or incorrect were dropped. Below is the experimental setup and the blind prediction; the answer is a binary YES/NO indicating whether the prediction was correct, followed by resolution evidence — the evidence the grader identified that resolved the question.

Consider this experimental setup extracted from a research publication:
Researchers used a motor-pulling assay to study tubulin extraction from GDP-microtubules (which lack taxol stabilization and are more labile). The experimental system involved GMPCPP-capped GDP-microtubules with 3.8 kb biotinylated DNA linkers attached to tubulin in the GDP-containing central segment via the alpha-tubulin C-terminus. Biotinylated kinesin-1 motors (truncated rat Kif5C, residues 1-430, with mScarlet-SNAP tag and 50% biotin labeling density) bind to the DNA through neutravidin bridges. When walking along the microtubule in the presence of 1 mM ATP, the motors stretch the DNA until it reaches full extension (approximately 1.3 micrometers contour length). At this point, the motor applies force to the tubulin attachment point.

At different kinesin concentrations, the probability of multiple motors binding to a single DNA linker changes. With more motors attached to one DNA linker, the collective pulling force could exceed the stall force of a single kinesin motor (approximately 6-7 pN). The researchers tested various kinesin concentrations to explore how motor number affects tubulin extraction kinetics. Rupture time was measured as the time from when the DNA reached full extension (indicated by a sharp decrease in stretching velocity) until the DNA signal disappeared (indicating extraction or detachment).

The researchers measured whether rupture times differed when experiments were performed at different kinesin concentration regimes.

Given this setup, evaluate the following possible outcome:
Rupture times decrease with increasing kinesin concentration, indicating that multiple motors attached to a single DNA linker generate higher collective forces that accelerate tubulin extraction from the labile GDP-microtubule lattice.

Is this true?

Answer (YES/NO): YES